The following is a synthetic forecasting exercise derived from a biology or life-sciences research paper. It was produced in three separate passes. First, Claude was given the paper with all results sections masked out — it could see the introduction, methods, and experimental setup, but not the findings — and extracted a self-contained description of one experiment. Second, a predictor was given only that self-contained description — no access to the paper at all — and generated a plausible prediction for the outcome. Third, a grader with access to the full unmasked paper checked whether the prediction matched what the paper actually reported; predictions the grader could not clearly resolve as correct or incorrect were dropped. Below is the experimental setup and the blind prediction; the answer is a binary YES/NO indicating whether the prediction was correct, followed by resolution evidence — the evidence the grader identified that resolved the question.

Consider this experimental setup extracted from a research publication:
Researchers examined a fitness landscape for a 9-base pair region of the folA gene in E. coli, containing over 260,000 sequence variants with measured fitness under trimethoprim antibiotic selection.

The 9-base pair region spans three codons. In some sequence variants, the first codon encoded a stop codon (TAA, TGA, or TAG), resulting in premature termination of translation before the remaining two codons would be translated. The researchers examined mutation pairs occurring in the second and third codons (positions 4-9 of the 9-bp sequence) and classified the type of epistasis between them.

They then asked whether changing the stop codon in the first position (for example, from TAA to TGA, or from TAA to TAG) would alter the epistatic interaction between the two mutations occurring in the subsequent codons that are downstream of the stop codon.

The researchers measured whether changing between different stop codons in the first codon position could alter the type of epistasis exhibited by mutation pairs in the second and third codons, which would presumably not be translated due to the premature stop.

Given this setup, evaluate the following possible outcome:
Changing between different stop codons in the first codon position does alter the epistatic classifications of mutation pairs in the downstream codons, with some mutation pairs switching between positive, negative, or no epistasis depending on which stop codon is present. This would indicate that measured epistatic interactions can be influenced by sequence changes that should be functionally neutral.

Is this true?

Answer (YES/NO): YES